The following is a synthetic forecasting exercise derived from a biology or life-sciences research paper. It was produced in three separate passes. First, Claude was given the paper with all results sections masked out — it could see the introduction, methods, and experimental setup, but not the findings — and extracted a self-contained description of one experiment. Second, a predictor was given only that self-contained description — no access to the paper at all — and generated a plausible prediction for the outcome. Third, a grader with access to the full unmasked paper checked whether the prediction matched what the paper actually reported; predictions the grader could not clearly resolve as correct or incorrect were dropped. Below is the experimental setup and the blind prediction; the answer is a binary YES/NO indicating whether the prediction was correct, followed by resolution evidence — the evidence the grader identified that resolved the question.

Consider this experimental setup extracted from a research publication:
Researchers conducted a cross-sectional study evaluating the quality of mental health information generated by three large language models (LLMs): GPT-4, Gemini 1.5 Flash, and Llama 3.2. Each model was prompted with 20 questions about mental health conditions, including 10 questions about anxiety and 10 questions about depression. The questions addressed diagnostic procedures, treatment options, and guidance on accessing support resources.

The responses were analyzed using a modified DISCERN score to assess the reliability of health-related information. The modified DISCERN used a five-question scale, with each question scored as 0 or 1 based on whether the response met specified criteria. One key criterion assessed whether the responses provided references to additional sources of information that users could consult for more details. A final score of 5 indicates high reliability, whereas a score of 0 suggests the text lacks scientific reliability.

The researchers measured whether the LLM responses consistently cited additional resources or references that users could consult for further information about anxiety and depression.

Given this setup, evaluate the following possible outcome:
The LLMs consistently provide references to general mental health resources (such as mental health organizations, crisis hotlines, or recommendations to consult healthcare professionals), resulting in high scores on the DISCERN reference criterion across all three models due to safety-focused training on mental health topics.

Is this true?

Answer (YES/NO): NO